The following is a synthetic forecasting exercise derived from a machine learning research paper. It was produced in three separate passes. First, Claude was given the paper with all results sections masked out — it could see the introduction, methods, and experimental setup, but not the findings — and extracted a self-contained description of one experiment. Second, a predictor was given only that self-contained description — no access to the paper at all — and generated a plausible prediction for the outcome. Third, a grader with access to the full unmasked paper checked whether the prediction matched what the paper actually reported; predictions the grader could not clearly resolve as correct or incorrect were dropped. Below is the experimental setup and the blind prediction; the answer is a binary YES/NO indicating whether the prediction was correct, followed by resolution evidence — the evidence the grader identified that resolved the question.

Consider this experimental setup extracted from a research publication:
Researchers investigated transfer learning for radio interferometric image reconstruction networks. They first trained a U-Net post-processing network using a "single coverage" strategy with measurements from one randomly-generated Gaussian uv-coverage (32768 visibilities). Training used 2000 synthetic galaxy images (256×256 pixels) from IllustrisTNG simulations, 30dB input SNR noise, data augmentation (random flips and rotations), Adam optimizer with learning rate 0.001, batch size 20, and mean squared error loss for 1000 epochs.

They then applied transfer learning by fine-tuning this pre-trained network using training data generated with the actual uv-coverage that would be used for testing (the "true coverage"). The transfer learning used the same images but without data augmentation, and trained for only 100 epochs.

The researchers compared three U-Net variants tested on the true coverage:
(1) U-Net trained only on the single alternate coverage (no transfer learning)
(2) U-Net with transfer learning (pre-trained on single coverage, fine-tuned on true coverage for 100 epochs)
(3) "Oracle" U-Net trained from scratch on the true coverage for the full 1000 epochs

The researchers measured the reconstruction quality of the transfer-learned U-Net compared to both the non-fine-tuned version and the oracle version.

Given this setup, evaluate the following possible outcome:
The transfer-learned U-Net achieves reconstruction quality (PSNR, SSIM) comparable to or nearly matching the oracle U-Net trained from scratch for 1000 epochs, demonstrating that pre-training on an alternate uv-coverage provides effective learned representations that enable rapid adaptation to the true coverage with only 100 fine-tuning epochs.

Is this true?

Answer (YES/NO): NO